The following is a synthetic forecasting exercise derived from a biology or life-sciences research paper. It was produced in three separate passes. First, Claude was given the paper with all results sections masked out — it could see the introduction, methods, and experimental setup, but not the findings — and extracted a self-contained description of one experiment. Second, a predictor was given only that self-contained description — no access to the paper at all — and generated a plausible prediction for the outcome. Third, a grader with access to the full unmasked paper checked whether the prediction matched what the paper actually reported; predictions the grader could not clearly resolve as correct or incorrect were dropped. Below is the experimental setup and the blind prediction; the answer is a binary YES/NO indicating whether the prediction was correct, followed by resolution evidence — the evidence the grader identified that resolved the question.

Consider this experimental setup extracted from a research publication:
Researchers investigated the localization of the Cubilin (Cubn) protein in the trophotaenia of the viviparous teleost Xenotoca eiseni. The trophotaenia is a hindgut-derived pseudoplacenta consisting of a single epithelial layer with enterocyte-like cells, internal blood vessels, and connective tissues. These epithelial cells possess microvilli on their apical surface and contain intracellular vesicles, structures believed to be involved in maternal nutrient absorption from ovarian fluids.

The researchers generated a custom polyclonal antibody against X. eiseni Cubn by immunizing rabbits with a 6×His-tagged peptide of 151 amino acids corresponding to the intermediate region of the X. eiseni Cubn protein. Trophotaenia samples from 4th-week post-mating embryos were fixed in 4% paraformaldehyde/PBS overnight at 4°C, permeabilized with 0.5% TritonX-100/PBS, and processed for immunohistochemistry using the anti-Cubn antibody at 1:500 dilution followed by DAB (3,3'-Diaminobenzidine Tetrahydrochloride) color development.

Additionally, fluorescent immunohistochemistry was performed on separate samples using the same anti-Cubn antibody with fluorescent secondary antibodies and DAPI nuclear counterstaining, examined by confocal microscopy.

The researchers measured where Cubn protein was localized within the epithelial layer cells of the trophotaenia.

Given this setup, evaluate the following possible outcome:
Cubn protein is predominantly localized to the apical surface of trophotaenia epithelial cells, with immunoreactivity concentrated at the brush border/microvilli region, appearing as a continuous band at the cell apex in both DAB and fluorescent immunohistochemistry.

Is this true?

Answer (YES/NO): NO